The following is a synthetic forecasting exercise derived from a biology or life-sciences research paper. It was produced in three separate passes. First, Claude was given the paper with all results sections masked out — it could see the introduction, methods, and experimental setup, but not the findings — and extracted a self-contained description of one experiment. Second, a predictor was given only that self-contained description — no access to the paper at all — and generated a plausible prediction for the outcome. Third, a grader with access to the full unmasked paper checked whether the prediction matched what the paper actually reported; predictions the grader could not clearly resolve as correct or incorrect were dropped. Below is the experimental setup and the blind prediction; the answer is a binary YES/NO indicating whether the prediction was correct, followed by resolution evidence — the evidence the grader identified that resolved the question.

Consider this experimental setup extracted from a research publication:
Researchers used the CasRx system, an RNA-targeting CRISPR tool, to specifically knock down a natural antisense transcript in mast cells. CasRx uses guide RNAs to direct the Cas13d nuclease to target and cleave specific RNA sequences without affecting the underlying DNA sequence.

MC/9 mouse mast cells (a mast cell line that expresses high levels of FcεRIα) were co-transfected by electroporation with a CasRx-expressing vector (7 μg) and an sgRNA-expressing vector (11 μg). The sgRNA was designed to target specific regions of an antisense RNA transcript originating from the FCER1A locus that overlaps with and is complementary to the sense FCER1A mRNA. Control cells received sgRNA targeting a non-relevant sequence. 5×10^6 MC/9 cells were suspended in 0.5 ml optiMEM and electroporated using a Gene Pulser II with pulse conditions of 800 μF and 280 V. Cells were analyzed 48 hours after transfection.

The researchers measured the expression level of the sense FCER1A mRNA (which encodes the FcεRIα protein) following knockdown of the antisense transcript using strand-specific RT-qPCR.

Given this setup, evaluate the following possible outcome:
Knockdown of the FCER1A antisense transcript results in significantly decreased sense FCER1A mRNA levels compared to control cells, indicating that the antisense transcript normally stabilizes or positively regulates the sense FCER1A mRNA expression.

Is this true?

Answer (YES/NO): YES